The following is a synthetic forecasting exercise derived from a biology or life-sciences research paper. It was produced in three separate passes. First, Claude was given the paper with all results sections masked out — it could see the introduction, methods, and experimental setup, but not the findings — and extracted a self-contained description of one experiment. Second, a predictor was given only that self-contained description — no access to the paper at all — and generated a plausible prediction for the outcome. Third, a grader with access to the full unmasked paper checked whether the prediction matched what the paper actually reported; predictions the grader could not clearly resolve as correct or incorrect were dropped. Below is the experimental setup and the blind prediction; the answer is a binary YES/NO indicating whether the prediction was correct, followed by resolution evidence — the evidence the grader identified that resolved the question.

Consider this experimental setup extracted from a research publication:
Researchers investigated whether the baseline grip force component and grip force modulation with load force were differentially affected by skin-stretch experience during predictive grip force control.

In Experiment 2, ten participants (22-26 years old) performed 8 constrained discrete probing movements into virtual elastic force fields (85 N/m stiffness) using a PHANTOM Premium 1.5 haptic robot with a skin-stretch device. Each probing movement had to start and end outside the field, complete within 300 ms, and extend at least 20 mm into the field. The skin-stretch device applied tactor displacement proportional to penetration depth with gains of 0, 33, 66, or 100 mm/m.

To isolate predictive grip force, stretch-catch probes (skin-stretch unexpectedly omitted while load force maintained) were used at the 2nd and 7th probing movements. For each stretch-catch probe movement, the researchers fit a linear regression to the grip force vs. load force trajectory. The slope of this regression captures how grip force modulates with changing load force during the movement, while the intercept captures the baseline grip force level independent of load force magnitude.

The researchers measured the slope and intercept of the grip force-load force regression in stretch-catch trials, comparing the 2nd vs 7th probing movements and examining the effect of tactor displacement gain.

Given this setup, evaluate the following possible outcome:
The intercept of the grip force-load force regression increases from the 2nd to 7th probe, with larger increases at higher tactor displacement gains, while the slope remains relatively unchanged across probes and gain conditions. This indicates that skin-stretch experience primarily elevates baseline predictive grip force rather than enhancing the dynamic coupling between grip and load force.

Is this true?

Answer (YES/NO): NO